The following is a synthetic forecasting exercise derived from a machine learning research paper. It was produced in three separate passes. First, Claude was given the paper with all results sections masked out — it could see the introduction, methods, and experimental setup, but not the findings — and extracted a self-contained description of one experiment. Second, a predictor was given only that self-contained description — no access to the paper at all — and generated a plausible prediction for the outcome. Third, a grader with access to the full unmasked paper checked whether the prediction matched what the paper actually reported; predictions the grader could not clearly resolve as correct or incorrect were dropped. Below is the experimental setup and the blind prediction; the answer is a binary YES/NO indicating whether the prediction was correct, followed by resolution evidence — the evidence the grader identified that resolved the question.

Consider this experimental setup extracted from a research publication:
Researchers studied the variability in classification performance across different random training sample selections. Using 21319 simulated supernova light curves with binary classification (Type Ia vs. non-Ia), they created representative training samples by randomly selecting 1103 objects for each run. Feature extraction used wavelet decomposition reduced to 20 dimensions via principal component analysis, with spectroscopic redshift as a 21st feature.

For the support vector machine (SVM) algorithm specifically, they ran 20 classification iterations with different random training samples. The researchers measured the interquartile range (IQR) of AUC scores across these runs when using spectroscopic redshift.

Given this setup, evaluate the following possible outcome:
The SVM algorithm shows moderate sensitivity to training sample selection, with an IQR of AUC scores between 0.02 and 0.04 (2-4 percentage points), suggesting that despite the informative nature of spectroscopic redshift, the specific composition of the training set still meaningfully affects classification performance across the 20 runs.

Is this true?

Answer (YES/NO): NO